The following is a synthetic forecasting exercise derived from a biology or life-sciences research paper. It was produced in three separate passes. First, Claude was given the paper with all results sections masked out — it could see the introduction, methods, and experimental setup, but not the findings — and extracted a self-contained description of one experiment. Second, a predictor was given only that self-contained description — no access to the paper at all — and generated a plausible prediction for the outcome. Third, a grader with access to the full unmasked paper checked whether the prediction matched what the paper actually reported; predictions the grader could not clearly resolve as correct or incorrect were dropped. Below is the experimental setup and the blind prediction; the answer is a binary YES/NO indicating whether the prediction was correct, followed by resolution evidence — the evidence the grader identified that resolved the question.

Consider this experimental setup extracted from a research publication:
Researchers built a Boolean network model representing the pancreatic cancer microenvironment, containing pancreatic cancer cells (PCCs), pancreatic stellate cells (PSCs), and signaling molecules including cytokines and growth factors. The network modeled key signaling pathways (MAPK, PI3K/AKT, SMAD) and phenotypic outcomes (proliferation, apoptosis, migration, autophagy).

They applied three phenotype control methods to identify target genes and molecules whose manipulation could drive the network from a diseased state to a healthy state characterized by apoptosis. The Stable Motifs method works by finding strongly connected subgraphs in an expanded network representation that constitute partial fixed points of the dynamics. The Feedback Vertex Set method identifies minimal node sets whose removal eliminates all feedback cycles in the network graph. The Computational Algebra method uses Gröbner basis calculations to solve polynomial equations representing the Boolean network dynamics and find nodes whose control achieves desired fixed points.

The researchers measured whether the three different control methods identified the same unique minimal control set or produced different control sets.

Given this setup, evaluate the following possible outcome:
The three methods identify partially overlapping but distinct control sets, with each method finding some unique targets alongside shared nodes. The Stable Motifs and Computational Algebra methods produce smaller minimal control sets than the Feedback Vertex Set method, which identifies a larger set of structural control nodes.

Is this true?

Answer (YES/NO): NO